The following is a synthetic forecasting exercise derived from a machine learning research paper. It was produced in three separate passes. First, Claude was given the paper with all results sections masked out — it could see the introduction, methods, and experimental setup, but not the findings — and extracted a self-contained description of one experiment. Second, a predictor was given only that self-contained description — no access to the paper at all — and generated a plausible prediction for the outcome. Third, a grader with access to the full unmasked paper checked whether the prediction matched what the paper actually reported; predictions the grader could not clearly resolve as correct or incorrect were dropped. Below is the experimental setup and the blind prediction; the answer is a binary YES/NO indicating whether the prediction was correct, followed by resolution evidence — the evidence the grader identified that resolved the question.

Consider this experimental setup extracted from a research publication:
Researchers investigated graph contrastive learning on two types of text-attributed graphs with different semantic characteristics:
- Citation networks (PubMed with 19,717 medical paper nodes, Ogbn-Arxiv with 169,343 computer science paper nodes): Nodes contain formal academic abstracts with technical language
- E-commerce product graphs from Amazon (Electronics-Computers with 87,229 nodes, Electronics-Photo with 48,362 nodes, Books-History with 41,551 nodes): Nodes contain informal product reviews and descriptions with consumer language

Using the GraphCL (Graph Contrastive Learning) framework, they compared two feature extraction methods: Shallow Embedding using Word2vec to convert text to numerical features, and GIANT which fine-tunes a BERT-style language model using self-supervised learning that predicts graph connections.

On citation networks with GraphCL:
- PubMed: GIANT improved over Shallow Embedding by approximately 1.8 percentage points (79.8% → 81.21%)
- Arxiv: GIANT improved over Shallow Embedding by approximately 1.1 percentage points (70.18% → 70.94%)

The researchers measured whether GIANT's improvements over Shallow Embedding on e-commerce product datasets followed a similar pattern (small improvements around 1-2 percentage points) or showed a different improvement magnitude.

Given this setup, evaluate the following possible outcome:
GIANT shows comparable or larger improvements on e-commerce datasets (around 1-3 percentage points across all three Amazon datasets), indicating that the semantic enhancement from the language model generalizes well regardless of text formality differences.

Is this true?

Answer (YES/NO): NO